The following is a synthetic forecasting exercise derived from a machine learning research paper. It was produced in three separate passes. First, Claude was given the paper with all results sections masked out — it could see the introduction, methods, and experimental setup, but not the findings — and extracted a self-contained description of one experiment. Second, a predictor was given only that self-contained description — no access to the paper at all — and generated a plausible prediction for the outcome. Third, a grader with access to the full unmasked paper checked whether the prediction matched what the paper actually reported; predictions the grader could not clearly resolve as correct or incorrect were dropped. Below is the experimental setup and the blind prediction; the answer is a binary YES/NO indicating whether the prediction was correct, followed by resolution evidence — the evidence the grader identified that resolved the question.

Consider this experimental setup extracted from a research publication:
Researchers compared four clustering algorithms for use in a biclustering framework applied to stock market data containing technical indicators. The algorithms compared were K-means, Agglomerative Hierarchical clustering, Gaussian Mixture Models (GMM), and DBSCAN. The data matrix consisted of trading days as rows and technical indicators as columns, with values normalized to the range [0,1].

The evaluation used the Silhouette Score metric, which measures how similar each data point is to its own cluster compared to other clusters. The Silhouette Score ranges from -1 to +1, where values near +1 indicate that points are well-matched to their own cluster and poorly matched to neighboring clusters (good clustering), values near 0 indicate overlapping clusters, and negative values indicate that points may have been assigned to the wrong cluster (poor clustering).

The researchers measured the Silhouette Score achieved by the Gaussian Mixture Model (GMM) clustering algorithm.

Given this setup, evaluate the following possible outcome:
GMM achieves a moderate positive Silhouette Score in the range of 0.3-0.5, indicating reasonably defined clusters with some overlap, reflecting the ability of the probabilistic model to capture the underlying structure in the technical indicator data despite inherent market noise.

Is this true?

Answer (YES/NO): NO